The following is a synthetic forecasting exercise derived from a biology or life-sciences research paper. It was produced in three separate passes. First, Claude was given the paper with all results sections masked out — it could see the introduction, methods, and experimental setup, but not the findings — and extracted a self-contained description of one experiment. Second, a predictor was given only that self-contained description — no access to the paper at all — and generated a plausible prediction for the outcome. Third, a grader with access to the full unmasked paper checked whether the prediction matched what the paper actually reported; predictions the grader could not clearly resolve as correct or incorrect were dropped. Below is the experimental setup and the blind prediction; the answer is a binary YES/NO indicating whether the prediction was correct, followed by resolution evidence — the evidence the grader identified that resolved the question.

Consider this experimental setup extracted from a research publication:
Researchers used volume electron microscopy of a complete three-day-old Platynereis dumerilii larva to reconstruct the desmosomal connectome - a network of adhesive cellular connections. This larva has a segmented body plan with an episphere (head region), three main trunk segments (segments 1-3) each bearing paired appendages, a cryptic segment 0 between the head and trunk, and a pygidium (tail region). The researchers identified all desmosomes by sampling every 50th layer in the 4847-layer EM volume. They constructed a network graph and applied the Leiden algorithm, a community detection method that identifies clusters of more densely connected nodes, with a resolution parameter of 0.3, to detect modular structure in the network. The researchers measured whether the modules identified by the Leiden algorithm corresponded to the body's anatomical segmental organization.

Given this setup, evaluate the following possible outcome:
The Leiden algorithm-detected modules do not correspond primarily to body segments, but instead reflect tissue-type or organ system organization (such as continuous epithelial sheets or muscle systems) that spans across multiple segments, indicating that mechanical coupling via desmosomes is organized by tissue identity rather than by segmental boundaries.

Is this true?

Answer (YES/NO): NO